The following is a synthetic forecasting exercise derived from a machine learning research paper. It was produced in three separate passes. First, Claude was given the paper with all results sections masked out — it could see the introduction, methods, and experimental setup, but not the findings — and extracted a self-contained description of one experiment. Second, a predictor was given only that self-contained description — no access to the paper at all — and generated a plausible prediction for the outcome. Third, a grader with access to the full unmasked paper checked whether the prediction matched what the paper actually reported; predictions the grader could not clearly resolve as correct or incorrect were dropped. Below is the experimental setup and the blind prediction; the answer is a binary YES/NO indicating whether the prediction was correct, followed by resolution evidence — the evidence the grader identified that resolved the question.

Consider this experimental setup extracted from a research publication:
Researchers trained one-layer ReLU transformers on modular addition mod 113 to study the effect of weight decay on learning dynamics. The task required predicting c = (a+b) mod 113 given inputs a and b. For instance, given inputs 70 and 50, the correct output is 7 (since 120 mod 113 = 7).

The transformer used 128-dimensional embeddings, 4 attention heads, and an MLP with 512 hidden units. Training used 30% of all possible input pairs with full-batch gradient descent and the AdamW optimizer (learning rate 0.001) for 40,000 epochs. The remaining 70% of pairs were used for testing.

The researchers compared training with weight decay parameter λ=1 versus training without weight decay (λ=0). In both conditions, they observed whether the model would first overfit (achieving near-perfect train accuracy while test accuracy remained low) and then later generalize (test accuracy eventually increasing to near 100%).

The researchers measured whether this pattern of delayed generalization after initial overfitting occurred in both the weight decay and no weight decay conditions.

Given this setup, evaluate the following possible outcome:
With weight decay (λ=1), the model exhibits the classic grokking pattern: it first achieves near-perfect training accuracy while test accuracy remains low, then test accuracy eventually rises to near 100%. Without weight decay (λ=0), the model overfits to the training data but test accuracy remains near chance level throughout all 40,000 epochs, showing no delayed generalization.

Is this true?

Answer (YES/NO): YES